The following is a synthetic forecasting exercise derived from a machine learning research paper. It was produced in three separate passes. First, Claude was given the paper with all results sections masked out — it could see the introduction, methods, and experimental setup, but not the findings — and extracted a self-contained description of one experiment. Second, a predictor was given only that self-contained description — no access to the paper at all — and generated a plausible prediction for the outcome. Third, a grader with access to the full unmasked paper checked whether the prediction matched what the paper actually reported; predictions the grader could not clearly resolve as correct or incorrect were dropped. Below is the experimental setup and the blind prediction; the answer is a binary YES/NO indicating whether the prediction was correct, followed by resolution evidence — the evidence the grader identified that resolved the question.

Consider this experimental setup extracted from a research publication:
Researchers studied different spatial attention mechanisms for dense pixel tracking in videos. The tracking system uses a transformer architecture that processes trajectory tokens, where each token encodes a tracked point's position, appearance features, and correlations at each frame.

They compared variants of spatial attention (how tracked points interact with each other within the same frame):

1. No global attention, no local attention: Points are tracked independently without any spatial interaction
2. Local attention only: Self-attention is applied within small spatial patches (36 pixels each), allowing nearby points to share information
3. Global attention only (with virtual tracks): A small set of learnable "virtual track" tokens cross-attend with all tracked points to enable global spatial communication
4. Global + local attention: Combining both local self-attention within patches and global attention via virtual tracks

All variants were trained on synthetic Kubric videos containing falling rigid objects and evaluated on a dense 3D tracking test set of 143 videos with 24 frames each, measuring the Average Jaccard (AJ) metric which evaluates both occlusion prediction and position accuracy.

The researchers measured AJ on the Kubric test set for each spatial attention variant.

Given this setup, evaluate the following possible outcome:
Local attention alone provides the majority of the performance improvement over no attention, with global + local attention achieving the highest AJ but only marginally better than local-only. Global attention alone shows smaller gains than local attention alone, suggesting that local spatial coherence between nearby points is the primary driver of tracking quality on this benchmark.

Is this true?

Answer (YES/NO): NO